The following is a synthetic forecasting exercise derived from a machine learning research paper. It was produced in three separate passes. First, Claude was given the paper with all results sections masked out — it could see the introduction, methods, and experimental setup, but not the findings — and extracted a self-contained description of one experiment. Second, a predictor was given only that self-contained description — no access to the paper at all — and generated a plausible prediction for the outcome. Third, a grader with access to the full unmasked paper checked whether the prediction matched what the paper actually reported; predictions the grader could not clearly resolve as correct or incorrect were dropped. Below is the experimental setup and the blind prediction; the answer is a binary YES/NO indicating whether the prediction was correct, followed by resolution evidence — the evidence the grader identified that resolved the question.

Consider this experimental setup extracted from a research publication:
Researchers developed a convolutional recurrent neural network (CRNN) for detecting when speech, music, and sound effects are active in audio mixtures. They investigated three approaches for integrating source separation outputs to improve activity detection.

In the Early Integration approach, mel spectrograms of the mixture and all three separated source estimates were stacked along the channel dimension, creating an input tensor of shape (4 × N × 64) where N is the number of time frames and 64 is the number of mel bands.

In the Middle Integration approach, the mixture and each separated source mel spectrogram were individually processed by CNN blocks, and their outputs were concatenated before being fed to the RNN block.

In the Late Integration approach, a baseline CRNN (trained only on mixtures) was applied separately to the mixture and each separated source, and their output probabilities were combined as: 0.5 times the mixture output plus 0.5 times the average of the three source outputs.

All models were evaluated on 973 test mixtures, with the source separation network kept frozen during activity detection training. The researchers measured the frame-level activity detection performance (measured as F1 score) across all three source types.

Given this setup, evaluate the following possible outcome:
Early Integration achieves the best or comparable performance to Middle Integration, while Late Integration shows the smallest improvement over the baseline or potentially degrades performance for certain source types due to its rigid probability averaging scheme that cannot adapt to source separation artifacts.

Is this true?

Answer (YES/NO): YES